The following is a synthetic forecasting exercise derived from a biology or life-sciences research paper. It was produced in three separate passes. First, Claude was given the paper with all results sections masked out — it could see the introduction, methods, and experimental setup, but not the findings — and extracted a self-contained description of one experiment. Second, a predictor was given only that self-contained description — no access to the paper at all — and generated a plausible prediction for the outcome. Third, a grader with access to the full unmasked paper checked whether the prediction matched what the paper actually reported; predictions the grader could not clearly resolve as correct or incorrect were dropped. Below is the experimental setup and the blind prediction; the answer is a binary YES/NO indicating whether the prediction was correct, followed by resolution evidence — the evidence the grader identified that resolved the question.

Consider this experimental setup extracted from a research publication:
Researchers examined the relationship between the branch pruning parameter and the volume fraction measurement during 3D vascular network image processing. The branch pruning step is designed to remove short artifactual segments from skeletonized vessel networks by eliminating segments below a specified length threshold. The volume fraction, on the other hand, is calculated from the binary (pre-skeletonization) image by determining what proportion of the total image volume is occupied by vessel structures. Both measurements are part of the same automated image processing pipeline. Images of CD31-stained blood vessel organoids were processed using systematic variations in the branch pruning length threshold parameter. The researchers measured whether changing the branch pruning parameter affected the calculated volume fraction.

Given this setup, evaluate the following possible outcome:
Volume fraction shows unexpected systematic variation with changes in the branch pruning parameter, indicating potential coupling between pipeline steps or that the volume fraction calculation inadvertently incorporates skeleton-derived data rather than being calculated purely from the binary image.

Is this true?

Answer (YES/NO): NO